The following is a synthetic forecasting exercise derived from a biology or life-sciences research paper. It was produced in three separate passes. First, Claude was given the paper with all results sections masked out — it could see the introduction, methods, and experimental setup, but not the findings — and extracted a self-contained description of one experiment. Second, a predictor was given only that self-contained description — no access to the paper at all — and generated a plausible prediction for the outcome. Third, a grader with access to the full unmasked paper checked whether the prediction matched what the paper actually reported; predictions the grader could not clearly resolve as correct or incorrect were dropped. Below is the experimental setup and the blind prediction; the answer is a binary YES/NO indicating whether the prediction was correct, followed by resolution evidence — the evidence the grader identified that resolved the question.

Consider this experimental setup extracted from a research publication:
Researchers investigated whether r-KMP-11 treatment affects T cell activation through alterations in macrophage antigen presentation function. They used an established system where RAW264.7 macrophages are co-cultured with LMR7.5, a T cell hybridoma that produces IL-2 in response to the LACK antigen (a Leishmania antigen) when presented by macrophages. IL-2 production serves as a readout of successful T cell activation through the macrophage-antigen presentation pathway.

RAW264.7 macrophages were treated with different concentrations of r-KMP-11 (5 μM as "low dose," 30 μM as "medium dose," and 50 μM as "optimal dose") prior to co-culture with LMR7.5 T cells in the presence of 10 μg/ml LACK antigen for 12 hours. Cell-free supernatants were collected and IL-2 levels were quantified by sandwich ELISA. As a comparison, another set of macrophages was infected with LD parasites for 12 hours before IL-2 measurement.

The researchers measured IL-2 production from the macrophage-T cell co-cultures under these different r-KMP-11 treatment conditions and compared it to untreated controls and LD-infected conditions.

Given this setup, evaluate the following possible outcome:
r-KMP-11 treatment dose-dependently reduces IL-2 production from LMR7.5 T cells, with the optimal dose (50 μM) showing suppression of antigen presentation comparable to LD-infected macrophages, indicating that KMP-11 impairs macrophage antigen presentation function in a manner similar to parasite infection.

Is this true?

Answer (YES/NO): YES